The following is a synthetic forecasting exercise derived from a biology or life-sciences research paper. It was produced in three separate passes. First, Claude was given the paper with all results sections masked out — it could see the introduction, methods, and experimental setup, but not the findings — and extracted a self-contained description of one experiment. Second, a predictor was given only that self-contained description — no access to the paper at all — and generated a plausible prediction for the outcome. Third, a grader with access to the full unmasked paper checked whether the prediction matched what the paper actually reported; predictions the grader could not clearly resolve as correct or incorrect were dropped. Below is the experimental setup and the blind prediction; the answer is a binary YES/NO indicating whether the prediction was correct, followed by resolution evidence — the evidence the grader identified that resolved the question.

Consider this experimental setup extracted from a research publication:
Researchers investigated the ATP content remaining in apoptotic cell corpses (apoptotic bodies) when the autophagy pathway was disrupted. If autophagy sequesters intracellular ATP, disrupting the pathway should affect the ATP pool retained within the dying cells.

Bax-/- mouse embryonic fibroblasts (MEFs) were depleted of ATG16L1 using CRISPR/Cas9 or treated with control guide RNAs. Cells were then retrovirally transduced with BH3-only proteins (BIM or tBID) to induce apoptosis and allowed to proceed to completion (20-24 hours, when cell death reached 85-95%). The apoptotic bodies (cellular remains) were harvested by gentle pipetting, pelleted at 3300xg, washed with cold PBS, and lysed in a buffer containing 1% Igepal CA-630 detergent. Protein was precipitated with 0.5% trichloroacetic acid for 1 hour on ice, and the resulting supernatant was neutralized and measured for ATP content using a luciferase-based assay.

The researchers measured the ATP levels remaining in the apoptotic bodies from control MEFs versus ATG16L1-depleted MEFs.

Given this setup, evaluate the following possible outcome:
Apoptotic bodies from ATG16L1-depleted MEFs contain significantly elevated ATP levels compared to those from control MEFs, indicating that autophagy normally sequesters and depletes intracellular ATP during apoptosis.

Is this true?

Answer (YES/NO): NO